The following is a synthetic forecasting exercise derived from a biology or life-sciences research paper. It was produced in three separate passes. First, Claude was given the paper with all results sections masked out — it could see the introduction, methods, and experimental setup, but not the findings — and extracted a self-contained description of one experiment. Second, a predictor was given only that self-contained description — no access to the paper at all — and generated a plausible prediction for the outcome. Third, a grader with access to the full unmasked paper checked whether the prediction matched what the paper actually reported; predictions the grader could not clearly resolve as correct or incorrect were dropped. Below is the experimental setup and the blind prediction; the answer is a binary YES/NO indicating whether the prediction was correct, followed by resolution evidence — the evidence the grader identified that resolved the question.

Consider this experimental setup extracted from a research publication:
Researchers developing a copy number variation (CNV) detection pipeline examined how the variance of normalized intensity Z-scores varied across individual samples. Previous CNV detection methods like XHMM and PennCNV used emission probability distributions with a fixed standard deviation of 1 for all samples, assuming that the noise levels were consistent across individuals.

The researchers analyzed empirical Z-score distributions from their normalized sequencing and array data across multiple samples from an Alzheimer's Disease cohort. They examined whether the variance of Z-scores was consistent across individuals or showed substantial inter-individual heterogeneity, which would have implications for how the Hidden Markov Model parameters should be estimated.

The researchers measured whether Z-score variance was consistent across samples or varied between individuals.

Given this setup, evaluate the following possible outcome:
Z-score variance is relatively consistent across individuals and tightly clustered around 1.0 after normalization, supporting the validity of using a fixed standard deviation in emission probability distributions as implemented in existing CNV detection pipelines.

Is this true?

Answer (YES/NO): NO